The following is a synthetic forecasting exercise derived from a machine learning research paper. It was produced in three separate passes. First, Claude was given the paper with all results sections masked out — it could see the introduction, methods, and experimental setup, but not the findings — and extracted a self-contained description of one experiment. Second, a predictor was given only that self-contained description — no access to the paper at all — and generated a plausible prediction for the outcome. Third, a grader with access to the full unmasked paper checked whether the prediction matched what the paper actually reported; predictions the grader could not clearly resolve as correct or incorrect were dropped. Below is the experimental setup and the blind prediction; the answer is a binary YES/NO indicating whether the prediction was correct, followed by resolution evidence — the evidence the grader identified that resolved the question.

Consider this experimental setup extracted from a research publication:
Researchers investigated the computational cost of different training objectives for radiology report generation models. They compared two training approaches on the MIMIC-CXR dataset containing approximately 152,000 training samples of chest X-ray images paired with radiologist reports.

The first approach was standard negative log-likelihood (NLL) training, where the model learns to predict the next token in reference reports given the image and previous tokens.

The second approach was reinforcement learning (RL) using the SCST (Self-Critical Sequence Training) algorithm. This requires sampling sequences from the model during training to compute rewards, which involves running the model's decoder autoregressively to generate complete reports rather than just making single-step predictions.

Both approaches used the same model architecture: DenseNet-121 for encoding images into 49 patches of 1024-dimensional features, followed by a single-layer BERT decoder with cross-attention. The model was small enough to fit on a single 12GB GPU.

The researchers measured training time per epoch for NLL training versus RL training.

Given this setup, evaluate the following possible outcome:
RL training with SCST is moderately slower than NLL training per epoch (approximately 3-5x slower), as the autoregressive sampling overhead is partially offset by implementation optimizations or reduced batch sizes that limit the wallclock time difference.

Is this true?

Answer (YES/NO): NO